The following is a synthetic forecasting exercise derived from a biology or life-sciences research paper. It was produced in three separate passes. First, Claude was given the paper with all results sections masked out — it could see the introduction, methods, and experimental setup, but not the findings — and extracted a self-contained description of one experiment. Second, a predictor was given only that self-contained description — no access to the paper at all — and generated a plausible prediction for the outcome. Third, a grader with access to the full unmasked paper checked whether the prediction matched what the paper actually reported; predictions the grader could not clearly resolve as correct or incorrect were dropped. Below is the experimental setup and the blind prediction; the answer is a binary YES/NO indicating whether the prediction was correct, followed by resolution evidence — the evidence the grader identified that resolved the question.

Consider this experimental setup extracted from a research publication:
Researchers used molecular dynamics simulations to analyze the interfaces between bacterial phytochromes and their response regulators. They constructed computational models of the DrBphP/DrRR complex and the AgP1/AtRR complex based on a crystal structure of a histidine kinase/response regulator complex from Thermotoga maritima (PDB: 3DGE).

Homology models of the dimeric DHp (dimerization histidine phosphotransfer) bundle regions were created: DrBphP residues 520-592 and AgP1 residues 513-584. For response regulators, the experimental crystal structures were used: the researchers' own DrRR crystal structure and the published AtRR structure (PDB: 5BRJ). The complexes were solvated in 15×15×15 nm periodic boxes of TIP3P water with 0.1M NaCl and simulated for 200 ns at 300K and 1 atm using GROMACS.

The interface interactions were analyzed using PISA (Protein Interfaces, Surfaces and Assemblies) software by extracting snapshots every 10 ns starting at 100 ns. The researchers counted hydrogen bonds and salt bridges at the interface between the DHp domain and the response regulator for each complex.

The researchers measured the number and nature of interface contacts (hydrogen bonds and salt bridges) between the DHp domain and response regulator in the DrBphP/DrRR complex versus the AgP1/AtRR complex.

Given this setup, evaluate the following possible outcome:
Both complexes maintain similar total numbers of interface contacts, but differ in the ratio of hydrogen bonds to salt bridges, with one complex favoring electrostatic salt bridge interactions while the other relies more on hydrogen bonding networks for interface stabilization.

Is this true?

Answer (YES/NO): NO